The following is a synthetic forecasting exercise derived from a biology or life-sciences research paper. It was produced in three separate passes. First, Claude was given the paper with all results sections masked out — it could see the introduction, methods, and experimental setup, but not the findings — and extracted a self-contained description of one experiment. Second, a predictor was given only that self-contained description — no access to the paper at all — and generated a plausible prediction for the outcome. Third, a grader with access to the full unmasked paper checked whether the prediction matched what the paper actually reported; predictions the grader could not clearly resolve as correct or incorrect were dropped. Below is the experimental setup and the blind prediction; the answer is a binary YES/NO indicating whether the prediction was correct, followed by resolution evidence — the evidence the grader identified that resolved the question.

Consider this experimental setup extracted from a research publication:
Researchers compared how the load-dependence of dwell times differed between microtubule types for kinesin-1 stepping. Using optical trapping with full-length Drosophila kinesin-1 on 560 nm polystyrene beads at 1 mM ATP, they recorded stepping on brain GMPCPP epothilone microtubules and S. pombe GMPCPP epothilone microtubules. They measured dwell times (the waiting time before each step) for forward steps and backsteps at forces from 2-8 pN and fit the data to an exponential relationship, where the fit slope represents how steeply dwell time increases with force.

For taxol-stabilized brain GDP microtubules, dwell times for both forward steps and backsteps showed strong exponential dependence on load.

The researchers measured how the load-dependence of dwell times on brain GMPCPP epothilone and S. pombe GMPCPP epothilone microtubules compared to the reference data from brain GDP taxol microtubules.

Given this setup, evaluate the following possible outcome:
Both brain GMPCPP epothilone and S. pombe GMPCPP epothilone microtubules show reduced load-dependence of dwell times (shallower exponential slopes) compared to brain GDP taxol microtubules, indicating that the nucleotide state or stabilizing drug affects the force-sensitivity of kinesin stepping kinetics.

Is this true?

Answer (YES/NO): YES